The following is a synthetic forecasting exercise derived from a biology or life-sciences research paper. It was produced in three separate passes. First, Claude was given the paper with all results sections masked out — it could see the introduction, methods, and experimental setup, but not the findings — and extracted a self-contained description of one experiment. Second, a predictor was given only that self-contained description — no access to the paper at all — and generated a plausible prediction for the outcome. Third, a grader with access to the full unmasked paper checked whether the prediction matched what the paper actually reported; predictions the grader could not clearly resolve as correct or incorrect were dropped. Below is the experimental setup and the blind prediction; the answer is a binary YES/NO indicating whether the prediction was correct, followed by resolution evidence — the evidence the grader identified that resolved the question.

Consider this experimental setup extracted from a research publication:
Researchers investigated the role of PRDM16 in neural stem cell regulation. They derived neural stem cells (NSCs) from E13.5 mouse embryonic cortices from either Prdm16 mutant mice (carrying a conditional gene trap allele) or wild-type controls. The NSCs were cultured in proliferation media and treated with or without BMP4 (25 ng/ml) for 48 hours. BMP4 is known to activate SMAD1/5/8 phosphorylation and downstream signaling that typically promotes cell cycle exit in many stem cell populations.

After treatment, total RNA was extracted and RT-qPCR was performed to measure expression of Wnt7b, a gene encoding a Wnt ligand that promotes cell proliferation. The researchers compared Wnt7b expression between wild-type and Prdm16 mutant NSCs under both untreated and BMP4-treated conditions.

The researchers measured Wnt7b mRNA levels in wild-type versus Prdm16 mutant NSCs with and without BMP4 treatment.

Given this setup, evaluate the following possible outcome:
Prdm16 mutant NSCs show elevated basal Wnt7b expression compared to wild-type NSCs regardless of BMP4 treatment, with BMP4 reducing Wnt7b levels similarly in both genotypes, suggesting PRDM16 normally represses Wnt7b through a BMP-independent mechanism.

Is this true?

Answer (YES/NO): NO